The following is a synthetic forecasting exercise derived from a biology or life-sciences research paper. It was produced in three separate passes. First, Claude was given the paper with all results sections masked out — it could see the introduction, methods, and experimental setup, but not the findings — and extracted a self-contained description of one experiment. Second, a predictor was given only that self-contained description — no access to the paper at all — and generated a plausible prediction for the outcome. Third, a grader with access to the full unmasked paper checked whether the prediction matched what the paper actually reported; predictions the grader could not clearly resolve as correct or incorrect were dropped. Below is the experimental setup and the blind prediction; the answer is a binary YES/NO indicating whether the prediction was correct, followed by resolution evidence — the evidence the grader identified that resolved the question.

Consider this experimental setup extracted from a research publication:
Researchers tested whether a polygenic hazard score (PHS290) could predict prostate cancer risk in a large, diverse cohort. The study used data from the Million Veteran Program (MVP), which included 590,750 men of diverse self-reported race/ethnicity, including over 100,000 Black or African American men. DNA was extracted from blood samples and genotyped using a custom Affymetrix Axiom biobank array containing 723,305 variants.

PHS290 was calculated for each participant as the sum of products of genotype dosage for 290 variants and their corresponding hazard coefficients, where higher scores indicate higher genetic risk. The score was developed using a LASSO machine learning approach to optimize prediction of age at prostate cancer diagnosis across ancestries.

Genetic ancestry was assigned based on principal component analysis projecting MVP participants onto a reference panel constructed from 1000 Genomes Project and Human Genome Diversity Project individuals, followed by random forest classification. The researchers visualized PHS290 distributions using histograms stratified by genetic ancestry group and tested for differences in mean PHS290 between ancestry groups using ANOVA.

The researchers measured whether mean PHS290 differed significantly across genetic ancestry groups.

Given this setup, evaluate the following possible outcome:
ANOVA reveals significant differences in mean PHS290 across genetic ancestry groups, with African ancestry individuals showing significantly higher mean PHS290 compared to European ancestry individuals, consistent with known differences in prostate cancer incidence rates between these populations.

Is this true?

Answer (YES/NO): YES